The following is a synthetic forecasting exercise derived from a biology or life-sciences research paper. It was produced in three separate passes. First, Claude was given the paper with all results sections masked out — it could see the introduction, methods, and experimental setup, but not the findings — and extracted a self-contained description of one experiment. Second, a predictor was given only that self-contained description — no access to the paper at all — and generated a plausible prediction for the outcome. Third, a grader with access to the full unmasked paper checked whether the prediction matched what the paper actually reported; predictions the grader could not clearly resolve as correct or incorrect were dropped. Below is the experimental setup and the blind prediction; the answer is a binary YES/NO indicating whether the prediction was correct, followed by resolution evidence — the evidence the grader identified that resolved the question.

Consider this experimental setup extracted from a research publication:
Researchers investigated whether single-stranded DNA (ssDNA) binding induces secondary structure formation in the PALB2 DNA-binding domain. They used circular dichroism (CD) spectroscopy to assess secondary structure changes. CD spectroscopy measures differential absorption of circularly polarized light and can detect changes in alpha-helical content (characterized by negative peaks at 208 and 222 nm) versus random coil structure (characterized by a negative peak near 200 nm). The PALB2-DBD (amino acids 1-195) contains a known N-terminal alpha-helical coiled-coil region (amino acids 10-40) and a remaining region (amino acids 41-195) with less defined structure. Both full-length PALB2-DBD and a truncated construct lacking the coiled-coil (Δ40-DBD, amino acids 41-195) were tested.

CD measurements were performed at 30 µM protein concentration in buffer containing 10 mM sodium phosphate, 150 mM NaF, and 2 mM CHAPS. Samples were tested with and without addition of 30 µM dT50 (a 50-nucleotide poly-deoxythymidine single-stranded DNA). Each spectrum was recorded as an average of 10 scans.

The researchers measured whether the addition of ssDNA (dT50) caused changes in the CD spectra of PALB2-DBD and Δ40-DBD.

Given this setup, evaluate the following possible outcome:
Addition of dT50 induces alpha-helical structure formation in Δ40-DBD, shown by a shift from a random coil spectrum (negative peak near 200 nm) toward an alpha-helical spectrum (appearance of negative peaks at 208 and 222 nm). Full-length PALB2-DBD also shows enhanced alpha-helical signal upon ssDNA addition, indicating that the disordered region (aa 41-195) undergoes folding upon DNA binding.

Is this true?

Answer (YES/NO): NO